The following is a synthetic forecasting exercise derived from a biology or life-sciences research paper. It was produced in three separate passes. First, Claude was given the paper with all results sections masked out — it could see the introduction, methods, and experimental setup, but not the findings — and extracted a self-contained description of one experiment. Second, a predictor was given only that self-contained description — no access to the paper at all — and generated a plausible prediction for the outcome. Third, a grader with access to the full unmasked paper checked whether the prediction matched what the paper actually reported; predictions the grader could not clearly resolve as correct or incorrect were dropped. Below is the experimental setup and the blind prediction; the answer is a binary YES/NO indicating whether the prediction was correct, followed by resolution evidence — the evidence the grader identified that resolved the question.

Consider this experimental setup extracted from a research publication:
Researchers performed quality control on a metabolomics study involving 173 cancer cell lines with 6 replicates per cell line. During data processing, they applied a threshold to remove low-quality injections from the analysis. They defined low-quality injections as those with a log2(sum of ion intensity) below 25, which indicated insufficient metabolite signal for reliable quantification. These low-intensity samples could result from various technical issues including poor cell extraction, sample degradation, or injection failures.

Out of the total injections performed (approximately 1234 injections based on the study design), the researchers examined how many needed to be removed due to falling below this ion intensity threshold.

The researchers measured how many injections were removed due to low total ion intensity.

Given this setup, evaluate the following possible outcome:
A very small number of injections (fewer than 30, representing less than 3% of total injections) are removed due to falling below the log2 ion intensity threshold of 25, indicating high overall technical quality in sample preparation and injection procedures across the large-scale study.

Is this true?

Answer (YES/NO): NO